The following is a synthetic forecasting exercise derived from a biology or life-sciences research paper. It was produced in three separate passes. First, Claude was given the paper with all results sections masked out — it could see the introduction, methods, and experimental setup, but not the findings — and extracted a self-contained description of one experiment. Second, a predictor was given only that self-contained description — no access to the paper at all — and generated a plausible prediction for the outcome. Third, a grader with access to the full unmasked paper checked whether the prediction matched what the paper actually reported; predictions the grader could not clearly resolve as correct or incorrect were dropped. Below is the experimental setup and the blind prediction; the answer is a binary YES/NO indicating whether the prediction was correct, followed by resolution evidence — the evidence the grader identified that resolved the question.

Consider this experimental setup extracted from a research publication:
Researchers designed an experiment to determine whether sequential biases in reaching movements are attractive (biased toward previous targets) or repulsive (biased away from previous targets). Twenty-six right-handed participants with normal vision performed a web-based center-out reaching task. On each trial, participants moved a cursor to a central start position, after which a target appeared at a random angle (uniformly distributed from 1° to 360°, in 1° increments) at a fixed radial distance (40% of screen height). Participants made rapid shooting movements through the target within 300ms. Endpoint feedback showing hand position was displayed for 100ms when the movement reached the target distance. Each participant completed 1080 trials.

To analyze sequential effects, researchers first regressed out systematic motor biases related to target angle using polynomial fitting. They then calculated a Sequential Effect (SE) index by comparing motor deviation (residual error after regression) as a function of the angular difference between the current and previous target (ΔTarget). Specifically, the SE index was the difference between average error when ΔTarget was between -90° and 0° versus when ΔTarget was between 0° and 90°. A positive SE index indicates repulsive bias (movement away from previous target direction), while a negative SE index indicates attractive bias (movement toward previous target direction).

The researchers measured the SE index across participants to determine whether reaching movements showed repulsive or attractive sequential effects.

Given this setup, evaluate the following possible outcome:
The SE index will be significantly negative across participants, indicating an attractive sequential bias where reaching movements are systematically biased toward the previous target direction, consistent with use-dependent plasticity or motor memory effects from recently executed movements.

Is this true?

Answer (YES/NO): NO